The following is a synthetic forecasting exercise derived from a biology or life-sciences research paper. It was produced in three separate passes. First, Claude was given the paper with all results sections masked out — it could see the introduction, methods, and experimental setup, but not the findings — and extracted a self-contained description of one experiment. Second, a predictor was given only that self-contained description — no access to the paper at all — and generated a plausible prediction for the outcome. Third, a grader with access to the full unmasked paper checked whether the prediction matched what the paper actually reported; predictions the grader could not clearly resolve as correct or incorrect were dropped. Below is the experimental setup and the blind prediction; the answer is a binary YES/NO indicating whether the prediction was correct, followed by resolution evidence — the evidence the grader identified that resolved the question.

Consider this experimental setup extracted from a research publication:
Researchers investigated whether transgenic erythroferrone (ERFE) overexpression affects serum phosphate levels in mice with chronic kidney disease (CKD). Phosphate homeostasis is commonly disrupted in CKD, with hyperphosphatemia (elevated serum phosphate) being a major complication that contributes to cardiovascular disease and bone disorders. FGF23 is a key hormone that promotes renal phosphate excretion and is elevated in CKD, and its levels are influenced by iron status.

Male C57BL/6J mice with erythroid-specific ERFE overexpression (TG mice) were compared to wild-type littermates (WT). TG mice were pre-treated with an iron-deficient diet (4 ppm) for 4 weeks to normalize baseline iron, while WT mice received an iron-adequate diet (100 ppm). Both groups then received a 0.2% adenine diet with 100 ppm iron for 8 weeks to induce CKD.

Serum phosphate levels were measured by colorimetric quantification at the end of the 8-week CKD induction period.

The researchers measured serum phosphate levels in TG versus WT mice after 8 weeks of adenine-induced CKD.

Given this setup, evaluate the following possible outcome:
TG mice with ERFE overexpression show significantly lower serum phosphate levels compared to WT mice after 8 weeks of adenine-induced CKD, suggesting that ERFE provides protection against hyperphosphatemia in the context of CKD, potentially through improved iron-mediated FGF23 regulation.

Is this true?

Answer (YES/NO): NO